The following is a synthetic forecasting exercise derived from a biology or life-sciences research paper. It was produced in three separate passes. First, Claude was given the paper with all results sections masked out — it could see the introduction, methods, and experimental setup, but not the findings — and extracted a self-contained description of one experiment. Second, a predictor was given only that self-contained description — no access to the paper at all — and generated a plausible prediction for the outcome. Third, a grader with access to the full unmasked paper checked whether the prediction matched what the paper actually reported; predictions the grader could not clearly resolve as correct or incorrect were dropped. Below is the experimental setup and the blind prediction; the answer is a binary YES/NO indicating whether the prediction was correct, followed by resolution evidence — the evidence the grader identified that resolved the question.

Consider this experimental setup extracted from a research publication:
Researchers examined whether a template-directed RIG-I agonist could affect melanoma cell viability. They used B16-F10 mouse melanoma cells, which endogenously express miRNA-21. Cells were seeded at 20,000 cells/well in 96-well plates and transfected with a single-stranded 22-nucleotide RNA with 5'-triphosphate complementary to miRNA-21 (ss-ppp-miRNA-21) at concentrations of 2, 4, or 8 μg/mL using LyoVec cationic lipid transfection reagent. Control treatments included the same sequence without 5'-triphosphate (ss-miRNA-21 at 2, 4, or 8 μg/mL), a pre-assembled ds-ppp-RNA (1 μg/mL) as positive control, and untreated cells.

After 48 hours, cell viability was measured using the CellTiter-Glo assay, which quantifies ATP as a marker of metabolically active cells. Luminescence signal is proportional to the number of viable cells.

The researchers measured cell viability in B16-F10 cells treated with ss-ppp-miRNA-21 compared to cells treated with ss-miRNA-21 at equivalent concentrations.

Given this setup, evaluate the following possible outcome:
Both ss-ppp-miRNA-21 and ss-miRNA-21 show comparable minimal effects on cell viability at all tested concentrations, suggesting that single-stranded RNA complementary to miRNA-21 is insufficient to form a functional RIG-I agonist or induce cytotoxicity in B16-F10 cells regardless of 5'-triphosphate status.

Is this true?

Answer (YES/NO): NO